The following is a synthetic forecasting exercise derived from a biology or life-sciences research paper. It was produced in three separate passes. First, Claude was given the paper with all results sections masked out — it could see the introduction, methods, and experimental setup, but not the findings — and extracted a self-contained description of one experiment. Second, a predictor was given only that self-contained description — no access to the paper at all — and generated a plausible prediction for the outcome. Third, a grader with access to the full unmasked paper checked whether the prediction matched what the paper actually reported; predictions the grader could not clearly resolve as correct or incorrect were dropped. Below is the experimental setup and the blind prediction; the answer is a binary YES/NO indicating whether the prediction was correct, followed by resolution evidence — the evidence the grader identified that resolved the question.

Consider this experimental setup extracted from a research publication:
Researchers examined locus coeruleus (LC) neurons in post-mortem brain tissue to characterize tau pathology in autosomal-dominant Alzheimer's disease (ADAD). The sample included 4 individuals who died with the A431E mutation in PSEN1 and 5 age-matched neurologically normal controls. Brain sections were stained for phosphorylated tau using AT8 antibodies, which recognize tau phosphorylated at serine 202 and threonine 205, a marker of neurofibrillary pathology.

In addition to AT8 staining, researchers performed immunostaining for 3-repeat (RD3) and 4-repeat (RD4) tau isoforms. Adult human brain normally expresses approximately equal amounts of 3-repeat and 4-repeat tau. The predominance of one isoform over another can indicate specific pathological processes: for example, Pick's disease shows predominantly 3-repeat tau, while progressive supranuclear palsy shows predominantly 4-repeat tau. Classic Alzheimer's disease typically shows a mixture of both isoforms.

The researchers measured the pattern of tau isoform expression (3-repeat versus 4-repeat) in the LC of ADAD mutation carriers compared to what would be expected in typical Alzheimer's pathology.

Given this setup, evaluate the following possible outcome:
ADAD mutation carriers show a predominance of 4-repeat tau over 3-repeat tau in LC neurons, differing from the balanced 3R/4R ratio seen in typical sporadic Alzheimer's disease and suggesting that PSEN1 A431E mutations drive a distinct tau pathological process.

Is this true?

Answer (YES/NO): NO